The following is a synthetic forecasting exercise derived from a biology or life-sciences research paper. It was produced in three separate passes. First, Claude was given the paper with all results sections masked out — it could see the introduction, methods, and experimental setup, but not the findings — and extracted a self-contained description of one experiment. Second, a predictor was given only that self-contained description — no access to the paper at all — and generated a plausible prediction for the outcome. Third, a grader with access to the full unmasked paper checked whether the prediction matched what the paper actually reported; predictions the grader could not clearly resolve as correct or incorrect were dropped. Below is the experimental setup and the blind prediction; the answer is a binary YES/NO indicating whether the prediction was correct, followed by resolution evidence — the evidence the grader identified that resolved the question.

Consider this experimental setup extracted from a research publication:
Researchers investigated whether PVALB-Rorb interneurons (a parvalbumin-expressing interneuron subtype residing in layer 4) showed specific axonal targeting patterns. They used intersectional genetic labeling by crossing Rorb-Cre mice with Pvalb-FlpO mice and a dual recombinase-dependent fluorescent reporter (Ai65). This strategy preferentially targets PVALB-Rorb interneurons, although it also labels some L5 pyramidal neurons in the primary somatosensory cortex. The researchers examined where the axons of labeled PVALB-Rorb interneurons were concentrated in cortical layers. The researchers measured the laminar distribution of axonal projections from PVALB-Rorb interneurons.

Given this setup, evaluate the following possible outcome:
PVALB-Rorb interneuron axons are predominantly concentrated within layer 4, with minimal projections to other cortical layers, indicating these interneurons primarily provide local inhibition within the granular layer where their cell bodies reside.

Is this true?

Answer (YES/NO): YES